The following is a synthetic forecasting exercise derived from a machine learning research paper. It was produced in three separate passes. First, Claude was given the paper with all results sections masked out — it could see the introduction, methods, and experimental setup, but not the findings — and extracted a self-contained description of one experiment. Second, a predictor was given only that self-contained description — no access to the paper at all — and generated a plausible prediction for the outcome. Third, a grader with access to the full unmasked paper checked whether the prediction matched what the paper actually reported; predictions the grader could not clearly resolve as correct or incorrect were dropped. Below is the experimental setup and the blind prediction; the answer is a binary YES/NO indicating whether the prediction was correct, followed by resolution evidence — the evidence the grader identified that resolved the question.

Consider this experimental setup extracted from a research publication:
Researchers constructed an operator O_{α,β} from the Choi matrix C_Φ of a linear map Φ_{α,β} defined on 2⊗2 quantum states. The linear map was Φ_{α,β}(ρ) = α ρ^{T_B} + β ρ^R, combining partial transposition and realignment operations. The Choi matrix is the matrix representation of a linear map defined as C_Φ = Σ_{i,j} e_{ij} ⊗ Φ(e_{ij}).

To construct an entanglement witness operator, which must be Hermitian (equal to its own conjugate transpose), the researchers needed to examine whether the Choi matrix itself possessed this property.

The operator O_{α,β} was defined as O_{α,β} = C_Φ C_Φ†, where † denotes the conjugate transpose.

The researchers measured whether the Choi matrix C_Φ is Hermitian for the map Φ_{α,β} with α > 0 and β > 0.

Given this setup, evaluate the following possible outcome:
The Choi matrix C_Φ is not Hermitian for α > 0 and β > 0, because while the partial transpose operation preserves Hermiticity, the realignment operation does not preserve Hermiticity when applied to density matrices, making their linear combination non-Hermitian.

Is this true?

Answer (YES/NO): YES